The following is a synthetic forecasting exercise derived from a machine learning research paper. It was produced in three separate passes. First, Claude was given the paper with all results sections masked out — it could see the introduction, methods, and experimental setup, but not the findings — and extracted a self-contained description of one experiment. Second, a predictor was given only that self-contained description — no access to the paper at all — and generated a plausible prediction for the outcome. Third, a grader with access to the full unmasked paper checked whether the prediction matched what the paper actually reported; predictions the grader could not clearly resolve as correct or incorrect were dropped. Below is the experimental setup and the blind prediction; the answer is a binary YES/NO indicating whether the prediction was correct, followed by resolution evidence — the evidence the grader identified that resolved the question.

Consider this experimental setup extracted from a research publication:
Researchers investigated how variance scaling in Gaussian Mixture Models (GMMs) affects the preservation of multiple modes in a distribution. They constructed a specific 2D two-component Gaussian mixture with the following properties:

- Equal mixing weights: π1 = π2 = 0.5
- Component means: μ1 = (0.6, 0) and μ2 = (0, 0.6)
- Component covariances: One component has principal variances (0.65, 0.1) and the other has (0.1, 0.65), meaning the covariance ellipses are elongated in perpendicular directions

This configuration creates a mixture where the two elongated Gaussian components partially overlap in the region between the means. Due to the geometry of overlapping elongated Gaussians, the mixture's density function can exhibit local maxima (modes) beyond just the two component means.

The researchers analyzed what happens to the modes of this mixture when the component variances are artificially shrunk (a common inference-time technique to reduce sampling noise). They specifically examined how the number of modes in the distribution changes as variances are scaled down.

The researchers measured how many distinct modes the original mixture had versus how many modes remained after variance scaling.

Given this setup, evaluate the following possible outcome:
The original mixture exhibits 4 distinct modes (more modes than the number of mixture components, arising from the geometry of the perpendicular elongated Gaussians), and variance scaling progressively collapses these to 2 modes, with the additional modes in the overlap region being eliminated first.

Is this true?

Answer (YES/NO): NO